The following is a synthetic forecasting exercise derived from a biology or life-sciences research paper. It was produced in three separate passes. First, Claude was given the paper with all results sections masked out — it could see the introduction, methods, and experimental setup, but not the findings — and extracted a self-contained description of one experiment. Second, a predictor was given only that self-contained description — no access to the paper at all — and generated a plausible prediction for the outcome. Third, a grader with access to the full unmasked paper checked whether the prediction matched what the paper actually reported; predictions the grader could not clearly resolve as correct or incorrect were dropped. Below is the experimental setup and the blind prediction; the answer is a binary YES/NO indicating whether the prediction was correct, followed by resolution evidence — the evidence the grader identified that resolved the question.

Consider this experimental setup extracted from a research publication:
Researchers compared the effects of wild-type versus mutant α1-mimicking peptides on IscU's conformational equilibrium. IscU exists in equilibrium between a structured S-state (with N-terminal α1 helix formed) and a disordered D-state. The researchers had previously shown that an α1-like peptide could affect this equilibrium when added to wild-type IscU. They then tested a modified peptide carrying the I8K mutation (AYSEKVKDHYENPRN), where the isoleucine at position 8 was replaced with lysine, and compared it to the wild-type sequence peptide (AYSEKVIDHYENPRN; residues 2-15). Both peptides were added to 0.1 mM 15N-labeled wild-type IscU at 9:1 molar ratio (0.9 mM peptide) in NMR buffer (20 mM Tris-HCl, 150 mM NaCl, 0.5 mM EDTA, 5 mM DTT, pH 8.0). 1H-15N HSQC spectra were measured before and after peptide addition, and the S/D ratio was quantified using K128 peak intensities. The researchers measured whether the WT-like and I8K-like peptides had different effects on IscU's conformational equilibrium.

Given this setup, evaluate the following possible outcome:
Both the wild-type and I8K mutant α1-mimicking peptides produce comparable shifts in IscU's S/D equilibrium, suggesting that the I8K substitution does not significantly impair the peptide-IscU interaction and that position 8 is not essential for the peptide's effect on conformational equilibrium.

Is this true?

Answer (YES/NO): NO